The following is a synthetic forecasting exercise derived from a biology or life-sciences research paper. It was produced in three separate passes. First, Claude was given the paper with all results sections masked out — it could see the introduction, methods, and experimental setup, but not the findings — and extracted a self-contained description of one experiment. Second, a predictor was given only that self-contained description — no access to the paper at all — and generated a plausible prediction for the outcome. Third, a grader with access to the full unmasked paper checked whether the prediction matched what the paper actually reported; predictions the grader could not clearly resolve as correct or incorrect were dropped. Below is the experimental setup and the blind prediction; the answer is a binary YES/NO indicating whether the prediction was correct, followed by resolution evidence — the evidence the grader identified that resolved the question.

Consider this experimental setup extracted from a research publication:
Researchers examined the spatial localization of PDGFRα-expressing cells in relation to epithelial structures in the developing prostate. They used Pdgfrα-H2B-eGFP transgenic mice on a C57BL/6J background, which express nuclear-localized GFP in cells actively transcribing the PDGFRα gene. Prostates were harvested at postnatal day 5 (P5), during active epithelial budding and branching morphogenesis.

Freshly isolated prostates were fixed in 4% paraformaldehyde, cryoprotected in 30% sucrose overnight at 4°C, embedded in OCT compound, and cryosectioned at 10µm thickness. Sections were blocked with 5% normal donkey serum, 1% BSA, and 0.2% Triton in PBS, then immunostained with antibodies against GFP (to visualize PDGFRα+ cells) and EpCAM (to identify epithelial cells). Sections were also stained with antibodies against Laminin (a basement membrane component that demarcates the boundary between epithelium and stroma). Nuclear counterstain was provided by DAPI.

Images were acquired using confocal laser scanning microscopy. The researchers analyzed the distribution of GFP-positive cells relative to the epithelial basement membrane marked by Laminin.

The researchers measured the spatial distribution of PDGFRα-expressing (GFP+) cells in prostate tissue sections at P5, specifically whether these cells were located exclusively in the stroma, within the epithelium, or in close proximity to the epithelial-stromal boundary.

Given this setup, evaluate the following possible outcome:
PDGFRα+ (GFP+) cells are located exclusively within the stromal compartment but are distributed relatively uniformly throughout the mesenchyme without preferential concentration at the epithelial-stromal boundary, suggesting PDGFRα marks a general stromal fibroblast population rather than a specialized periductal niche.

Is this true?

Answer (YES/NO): YES